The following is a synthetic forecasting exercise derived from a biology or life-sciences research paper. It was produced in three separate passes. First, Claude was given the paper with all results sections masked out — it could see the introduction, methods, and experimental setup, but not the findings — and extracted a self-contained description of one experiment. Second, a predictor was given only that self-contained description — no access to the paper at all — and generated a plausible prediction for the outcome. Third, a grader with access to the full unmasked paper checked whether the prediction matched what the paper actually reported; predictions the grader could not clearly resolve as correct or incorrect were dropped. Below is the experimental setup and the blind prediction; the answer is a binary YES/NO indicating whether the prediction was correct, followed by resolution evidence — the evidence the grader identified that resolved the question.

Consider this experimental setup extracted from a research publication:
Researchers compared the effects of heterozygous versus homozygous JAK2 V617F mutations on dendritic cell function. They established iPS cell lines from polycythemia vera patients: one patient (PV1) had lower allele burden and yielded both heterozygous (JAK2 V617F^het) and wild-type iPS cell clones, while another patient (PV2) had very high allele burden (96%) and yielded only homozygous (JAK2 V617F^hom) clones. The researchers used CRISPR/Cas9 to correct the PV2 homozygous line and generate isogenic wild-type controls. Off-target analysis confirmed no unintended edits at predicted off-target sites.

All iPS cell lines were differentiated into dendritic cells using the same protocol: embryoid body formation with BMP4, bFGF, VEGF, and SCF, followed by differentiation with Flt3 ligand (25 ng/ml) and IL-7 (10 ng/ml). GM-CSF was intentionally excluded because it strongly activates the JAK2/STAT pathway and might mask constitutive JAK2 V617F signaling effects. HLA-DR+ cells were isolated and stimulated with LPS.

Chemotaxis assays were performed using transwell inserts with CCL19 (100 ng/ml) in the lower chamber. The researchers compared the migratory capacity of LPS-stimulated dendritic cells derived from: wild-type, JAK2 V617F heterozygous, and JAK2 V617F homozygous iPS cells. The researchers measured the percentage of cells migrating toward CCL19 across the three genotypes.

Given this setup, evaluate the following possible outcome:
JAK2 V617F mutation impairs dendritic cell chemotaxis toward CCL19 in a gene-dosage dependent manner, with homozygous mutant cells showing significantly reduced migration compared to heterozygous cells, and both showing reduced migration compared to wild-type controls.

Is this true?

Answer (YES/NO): NO